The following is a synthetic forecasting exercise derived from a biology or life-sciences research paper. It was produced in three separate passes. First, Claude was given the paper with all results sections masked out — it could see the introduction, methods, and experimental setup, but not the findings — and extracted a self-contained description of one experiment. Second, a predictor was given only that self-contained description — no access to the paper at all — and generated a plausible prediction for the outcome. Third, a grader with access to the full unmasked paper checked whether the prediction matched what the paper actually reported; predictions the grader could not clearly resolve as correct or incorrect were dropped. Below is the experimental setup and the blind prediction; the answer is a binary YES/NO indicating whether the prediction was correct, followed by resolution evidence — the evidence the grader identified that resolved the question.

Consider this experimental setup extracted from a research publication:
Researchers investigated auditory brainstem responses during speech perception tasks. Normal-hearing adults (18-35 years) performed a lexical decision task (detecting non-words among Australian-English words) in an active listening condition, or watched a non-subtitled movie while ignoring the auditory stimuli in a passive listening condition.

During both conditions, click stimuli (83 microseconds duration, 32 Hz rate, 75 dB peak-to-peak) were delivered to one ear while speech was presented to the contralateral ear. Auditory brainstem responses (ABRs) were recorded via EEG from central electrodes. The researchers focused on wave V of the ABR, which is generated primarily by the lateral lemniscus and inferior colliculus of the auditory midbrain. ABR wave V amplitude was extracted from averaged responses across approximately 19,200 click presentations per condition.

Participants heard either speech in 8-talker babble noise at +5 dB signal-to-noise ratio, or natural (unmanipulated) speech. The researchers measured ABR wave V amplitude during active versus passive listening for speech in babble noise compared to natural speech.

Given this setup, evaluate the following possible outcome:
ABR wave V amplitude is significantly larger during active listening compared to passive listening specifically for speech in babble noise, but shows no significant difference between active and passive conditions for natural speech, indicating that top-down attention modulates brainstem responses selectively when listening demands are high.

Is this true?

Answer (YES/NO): YES